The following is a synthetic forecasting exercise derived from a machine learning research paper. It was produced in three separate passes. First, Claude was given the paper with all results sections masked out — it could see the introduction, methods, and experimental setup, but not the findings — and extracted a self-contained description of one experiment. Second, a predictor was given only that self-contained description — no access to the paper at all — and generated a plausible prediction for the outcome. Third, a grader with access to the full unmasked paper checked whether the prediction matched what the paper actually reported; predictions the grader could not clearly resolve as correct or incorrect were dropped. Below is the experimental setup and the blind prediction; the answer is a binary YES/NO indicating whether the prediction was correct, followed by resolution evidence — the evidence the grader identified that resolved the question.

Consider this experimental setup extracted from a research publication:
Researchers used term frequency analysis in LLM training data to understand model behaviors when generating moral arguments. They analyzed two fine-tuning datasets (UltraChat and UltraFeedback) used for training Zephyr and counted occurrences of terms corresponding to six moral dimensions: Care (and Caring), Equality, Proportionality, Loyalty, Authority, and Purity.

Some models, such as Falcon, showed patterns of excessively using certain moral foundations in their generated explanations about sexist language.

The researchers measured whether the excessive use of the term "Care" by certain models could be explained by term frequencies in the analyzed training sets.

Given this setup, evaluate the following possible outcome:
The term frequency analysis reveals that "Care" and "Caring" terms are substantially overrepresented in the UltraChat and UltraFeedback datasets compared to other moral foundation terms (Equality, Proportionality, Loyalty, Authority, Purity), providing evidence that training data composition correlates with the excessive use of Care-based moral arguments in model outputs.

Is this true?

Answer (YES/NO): YES